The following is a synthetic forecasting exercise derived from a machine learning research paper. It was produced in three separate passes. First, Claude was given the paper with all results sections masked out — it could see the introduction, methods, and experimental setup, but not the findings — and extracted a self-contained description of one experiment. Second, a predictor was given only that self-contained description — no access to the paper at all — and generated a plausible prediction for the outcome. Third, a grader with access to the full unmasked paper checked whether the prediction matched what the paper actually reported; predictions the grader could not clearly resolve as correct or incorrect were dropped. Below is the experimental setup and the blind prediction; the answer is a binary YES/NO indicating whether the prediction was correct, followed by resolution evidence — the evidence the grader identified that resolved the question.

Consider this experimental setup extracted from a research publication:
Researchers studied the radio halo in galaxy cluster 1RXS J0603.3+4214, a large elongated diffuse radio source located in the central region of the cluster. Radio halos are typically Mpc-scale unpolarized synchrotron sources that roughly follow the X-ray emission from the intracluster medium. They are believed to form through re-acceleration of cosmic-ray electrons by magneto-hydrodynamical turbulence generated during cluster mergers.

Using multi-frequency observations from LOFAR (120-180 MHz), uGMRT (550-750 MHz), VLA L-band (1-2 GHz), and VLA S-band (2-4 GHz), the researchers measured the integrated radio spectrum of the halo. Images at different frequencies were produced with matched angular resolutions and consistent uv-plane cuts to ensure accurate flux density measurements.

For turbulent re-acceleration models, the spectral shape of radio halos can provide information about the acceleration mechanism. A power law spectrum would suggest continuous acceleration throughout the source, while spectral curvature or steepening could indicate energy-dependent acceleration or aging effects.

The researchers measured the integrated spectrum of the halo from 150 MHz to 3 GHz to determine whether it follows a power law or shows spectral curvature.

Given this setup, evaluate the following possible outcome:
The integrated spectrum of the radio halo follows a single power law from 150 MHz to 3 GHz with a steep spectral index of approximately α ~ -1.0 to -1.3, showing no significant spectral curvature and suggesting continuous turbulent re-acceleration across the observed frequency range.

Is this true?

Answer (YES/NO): YES